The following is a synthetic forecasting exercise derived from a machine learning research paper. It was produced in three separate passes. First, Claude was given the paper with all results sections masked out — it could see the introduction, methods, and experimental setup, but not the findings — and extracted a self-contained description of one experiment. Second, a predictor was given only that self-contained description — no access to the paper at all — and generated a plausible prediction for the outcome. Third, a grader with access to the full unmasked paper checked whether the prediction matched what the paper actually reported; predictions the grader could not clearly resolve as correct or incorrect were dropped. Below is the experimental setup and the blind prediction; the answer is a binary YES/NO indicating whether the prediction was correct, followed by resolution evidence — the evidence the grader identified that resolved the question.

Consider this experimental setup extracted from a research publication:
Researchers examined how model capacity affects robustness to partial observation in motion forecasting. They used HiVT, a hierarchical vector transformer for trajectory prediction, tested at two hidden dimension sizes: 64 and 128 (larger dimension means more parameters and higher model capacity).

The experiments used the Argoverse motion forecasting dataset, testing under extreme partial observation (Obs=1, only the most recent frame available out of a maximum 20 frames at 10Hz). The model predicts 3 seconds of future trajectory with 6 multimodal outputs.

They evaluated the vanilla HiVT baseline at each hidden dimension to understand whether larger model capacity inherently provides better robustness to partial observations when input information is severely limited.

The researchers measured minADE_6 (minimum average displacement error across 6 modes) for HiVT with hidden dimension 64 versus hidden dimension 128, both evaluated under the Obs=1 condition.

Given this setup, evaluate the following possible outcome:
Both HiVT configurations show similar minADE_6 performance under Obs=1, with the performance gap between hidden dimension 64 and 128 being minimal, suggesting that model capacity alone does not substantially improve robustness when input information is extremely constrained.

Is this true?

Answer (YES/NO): NO